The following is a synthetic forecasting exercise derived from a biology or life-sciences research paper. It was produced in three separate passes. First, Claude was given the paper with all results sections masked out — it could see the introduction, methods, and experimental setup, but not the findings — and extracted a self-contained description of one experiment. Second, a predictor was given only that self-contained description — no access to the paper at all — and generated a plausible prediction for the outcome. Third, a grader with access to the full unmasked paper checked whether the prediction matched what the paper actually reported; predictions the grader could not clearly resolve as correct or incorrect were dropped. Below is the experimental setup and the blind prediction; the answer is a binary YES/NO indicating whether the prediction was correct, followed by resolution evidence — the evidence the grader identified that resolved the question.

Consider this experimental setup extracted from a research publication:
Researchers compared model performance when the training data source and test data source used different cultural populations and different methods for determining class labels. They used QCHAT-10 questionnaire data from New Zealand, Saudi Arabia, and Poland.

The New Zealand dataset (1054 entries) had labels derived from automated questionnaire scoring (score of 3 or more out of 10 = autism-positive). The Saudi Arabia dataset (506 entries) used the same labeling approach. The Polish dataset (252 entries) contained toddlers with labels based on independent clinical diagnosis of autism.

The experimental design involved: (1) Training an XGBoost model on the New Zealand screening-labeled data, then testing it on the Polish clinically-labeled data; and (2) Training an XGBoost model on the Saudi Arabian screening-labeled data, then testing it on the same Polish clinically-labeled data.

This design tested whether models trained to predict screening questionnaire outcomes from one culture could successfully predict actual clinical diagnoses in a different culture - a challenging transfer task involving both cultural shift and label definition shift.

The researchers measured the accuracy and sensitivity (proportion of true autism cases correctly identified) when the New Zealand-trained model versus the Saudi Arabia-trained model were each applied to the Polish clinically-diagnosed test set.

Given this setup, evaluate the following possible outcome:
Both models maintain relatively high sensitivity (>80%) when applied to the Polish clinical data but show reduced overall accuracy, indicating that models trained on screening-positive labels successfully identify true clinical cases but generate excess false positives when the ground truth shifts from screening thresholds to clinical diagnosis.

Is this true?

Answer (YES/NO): NO